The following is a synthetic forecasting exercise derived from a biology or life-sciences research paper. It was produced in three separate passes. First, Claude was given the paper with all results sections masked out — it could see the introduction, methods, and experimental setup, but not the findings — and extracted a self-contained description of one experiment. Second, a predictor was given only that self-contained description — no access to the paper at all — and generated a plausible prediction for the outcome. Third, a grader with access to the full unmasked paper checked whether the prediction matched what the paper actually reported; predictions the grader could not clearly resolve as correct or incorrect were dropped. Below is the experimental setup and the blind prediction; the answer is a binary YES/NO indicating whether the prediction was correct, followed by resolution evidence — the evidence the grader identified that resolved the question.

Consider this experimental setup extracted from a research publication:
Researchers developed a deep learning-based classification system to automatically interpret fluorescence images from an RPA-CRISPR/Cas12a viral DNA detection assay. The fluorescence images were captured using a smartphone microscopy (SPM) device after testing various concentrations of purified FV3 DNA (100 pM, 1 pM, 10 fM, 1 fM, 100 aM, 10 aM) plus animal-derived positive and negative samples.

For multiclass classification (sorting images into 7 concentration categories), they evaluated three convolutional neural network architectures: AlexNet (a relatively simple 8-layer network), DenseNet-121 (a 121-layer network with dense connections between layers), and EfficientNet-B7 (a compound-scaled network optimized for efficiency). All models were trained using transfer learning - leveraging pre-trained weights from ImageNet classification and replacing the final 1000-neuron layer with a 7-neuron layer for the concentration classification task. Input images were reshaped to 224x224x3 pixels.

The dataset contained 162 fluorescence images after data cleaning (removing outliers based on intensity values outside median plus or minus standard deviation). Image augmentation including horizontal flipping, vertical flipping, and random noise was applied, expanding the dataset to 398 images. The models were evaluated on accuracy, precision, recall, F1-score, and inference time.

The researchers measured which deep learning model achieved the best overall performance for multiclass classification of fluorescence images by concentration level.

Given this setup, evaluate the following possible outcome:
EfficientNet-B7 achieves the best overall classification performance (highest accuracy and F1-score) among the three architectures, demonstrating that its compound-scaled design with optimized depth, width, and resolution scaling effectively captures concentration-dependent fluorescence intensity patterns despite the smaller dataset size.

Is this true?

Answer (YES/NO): NO